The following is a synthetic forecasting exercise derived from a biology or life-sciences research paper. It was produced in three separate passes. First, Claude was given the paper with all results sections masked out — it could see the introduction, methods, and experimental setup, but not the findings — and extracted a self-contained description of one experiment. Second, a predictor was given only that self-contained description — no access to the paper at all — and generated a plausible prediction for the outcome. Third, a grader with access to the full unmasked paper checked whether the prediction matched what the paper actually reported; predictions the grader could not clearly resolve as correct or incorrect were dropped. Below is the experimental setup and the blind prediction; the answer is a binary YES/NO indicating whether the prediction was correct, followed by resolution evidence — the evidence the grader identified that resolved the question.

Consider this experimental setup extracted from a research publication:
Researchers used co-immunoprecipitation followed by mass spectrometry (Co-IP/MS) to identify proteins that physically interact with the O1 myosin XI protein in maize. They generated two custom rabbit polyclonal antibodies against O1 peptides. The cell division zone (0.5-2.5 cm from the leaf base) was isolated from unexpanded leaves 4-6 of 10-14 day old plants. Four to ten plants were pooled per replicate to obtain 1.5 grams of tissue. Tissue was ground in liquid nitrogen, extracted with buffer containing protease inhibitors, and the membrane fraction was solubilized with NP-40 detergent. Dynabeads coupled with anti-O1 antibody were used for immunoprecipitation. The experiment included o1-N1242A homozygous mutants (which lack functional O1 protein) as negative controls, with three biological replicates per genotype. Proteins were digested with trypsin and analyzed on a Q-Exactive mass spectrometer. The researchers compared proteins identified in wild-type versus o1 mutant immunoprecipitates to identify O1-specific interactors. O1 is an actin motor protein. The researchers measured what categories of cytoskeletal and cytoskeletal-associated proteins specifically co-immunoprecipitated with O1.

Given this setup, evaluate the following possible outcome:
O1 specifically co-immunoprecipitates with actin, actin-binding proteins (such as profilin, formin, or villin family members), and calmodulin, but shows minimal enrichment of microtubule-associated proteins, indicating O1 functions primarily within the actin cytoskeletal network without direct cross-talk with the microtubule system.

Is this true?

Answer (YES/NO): NO